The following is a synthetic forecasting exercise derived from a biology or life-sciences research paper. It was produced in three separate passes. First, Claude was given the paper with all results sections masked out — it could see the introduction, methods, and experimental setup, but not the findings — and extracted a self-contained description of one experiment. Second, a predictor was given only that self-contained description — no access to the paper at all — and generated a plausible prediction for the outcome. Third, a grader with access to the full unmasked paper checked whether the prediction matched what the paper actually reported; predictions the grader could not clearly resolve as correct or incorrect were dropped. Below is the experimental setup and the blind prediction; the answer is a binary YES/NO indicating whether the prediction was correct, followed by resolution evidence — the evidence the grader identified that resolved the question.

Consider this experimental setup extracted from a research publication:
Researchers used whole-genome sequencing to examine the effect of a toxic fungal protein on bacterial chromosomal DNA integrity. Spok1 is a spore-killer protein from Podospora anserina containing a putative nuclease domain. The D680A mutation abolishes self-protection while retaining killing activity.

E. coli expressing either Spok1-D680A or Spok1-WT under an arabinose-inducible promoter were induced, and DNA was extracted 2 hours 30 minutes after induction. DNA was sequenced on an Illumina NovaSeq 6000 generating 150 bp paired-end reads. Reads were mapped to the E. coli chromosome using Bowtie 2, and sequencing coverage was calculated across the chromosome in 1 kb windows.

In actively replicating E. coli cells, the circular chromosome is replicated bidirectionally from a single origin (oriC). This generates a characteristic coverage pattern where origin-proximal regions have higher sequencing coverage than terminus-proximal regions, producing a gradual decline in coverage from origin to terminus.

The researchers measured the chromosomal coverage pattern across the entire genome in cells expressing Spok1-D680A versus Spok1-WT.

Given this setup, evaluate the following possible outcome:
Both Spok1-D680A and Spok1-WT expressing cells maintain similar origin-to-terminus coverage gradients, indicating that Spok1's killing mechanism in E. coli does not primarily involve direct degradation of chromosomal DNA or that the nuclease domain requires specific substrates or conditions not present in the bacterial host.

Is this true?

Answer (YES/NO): NO